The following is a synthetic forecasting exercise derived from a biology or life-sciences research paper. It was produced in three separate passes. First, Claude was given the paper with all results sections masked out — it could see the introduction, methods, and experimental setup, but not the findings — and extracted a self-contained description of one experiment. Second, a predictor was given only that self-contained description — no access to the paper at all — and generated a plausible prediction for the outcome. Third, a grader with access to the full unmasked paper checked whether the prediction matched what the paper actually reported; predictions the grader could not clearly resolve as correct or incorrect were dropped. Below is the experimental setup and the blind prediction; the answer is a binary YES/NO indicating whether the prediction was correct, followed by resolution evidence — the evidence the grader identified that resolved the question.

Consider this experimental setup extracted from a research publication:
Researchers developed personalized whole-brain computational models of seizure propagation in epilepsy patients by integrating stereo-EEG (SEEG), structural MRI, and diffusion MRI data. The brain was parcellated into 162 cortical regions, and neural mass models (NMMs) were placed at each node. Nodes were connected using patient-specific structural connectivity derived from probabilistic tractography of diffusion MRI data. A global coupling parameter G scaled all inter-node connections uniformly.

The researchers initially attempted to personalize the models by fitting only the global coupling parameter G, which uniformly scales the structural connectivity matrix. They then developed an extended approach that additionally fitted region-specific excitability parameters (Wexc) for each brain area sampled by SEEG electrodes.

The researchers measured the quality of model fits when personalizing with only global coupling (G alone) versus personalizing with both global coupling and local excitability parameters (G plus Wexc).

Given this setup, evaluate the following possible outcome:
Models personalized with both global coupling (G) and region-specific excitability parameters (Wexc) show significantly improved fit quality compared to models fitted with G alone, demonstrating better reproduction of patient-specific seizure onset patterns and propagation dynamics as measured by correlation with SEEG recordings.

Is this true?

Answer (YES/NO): YES